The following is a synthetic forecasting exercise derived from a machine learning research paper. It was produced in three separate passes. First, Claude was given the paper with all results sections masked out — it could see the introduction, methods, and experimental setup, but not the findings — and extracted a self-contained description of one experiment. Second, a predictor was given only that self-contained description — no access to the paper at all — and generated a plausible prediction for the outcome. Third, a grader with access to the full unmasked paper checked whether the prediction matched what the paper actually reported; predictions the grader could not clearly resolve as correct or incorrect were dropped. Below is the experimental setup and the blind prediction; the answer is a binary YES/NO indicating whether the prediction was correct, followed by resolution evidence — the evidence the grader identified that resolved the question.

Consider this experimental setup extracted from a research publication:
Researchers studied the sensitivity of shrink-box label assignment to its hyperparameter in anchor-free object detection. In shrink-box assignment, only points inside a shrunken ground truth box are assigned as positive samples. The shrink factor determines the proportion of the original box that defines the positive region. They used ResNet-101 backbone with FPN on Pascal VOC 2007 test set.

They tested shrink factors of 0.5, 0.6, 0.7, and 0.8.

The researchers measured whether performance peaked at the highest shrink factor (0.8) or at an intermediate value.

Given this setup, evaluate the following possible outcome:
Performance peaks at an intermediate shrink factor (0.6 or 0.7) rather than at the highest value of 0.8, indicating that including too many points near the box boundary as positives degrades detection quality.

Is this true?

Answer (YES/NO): YES